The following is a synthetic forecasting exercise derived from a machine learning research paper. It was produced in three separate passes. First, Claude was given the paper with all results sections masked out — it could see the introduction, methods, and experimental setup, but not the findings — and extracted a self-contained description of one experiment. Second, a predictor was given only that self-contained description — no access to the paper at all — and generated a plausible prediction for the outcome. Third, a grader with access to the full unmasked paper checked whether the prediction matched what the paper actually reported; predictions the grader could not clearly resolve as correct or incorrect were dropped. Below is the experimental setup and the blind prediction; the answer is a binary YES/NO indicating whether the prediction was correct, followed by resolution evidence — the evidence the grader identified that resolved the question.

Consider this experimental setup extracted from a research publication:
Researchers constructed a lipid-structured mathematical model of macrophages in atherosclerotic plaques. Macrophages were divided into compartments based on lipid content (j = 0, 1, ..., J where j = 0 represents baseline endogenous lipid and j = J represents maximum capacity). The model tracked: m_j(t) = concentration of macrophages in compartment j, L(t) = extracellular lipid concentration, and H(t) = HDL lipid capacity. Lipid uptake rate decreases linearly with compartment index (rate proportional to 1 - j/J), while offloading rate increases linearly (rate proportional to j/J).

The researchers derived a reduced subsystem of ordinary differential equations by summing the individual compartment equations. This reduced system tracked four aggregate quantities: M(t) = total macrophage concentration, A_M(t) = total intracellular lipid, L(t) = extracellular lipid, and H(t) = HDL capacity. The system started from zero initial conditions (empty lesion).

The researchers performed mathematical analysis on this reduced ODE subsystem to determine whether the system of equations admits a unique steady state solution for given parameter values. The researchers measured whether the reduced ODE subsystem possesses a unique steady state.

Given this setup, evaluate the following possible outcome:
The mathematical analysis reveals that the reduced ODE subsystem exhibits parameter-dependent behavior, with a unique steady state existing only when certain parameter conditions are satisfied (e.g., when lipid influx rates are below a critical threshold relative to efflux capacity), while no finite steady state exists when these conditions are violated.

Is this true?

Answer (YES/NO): NO